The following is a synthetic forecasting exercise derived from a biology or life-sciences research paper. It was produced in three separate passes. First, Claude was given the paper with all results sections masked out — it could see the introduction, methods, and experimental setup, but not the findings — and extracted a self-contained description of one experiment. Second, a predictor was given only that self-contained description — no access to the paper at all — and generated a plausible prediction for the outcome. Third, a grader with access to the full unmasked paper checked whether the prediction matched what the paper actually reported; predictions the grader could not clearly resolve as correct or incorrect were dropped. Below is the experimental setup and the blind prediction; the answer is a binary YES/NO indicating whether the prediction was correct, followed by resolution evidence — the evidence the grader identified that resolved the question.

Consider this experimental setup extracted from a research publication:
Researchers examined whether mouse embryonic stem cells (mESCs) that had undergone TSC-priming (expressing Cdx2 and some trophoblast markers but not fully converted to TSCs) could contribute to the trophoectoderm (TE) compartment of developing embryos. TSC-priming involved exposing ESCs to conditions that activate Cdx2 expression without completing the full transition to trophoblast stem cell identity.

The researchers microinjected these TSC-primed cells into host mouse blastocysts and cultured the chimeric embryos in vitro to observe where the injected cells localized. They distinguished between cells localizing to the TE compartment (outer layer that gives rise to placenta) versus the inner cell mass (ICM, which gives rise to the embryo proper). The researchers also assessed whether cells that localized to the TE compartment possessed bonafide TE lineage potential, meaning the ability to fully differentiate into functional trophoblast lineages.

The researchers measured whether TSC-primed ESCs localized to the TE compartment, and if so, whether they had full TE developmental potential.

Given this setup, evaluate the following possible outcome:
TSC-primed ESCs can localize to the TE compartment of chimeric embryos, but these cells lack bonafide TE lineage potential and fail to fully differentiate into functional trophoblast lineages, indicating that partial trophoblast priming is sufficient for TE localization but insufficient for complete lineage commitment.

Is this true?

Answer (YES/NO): YES